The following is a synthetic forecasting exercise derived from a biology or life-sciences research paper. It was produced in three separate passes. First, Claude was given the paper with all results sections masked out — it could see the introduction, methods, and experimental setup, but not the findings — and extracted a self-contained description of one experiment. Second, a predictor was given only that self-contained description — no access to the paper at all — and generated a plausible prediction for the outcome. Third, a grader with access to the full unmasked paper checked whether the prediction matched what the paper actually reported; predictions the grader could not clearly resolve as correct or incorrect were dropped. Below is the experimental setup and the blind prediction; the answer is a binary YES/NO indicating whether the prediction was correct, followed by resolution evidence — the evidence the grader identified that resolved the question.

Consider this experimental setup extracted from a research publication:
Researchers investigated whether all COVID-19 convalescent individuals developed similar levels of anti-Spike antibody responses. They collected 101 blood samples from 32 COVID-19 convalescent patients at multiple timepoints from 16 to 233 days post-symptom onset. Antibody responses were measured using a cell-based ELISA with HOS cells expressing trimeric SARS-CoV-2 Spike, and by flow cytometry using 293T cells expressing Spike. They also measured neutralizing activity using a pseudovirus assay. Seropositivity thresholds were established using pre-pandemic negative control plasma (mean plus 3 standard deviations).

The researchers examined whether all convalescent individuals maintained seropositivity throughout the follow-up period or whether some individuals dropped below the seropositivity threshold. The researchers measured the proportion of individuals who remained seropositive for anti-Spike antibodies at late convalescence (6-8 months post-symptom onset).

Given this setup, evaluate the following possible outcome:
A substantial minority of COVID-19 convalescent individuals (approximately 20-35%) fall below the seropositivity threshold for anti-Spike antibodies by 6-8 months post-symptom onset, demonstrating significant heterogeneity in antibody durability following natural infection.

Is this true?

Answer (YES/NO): NO